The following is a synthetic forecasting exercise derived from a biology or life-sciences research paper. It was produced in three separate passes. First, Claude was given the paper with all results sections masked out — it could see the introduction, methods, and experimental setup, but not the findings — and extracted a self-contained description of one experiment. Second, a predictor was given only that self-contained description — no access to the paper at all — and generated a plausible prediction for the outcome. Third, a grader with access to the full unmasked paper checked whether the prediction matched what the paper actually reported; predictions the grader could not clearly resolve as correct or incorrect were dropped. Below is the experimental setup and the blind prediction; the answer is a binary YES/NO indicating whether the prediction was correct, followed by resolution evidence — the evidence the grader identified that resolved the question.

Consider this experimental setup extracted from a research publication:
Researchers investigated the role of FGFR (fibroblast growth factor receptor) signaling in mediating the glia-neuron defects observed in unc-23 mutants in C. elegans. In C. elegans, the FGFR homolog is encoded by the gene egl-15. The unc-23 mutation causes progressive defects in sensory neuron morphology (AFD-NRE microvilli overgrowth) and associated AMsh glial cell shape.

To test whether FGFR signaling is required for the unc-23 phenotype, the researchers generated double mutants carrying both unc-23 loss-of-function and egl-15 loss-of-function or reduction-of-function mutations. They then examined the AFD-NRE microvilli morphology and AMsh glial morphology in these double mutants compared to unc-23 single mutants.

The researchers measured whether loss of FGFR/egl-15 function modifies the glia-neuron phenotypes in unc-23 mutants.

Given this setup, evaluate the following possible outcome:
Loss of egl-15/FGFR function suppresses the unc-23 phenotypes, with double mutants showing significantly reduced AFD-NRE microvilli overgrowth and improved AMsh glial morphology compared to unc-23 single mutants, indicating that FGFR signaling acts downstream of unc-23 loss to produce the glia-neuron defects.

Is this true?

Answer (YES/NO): YES